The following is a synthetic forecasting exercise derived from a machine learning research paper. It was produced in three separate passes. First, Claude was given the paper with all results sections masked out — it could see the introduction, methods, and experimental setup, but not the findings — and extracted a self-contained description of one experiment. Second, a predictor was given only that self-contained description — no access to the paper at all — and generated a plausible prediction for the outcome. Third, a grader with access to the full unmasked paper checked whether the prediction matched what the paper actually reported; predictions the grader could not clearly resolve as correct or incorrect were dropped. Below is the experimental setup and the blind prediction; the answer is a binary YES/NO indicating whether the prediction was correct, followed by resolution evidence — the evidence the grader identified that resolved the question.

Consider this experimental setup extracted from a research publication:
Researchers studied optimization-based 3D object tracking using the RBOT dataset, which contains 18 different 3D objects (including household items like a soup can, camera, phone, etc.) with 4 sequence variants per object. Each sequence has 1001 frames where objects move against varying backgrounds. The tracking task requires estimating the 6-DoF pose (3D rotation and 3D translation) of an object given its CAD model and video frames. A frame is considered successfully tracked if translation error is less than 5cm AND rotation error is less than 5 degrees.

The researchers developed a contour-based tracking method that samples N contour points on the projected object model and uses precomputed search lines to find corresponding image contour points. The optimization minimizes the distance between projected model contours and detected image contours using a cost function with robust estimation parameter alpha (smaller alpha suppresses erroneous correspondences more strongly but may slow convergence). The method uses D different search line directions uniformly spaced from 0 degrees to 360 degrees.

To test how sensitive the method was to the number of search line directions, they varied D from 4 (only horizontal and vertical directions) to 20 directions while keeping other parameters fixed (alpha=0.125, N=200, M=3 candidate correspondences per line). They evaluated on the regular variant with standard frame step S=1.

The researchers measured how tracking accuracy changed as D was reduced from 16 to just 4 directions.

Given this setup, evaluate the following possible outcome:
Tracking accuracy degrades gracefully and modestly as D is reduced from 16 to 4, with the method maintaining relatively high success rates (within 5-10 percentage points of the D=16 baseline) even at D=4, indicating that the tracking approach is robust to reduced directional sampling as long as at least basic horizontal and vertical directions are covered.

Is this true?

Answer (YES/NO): YES